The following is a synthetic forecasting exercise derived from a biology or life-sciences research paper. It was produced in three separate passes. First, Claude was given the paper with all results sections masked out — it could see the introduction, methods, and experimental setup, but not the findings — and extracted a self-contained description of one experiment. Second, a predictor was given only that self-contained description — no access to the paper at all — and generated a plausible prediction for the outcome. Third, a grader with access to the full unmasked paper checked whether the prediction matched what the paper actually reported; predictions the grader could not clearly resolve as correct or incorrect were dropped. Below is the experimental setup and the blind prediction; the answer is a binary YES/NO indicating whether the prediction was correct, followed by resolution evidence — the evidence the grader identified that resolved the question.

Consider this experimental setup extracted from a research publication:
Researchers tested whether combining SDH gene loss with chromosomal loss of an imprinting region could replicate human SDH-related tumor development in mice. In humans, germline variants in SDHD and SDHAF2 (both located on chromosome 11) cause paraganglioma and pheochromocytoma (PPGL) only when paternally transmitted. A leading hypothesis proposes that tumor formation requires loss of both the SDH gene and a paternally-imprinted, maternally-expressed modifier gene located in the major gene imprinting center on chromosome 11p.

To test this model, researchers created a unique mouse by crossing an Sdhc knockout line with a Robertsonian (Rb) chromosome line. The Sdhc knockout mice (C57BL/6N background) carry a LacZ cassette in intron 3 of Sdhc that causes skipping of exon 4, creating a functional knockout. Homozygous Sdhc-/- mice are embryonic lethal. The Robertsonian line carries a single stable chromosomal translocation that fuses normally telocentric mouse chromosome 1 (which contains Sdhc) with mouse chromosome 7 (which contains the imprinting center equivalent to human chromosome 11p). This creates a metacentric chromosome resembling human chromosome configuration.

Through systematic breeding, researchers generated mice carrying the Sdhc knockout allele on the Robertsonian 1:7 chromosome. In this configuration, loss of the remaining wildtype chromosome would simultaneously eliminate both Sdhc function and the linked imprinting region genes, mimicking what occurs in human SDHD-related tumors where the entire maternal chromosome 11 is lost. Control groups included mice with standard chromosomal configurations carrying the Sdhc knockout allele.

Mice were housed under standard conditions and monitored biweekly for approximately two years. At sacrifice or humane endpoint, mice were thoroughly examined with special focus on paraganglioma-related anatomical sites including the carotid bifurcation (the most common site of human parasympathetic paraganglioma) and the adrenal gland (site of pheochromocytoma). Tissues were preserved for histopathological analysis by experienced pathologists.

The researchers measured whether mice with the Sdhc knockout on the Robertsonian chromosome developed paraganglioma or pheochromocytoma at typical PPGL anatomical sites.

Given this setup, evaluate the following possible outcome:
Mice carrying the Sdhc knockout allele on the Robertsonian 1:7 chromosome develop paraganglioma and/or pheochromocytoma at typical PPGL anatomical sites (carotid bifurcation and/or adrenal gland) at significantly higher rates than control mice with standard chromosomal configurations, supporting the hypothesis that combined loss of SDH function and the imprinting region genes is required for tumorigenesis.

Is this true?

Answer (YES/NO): NO